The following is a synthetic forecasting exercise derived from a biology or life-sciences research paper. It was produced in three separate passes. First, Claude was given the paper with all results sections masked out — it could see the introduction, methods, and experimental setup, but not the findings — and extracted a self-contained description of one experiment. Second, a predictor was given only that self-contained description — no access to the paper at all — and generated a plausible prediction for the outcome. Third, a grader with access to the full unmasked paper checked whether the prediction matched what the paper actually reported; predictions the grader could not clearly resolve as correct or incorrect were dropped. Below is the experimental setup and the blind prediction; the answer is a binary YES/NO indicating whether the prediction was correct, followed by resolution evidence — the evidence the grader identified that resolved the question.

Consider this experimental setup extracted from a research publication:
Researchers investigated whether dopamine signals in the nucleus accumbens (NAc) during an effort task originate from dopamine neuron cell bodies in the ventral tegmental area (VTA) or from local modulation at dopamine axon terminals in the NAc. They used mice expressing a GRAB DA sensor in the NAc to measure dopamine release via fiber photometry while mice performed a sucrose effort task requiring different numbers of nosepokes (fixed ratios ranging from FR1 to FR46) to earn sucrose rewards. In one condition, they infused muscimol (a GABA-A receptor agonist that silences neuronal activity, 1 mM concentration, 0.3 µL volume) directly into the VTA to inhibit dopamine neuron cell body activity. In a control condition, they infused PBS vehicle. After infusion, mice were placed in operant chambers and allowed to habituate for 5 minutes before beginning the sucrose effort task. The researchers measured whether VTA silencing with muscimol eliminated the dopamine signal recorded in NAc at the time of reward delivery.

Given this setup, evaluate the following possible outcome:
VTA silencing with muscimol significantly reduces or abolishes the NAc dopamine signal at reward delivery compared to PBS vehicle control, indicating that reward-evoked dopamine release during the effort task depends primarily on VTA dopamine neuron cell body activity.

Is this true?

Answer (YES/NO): NO